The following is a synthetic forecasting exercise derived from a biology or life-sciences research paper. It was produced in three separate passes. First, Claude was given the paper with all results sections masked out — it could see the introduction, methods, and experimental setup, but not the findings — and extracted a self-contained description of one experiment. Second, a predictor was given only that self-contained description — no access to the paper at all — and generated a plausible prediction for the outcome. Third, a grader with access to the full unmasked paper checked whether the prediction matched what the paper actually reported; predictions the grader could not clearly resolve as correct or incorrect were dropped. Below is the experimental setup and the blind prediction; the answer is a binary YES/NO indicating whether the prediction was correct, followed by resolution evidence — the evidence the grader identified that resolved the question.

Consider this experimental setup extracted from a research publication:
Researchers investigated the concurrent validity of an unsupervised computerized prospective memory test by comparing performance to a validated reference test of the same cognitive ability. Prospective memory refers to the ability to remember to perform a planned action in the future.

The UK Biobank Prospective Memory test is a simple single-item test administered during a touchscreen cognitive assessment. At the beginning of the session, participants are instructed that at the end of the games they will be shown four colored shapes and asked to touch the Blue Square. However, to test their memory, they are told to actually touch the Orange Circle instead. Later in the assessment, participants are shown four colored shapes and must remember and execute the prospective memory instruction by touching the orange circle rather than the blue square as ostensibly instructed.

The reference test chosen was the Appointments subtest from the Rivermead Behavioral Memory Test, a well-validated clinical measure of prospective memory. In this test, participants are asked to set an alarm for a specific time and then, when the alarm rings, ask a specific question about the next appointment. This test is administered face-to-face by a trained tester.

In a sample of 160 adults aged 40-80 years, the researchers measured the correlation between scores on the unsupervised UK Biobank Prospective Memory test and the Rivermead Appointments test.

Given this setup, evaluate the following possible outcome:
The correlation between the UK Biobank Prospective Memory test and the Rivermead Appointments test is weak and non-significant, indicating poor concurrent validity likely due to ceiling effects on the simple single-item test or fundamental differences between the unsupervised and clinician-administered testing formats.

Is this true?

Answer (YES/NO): NO